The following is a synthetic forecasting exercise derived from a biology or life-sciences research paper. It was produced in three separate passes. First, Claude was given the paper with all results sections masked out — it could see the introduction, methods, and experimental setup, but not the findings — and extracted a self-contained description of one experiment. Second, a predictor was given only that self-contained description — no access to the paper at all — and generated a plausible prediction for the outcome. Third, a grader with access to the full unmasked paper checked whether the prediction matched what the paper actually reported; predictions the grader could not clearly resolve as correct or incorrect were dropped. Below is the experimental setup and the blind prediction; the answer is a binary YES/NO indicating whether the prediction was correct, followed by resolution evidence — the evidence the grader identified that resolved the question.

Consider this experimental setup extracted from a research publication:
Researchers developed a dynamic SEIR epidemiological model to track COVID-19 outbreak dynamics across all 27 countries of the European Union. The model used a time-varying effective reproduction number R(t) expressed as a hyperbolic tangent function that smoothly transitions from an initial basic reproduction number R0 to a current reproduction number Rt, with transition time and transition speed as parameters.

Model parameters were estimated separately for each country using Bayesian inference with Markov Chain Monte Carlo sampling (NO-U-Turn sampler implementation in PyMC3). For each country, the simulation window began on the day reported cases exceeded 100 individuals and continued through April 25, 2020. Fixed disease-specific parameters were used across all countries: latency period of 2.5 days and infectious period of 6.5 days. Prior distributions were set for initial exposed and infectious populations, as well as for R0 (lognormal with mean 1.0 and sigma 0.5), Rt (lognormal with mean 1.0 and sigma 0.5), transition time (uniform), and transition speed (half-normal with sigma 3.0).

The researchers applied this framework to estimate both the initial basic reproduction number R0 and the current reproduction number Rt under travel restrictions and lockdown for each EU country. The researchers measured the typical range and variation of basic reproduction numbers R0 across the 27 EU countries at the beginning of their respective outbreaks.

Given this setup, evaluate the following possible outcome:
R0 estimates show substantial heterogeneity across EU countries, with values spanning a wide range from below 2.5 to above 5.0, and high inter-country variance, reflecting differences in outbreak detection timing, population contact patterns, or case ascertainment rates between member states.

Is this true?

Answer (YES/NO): YES